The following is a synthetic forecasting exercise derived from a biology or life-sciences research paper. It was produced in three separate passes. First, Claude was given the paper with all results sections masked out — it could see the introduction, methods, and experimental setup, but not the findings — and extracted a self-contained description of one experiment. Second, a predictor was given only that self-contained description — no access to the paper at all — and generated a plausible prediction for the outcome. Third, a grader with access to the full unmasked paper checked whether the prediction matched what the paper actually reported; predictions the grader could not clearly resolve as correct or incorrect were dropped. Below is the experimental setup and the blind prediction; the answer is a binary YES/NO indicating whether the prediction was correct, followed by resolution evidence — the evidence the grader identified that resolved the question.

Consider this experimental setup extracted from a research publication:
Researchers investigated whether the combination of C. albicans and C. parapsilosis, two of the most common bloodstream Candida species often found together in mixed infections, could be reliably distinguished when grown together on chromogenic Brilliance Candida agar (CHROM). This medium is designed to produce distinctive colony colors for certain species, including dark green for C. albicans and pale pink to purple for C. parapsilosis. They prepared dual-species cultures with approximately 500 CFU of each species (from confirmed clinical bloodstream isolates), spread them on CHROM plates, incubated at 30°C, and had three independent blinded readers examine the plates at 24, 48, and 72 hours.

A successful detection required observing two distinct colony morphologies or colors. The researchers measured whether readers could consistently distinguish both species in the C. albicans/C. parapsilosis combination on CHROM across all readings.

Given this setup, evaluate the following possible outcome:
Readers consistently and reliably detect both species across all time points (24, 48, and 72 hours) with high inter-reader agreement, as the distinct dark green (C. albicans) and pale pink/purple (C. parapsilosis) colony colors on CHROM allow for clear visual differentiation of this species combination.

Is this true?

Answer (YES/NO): NO